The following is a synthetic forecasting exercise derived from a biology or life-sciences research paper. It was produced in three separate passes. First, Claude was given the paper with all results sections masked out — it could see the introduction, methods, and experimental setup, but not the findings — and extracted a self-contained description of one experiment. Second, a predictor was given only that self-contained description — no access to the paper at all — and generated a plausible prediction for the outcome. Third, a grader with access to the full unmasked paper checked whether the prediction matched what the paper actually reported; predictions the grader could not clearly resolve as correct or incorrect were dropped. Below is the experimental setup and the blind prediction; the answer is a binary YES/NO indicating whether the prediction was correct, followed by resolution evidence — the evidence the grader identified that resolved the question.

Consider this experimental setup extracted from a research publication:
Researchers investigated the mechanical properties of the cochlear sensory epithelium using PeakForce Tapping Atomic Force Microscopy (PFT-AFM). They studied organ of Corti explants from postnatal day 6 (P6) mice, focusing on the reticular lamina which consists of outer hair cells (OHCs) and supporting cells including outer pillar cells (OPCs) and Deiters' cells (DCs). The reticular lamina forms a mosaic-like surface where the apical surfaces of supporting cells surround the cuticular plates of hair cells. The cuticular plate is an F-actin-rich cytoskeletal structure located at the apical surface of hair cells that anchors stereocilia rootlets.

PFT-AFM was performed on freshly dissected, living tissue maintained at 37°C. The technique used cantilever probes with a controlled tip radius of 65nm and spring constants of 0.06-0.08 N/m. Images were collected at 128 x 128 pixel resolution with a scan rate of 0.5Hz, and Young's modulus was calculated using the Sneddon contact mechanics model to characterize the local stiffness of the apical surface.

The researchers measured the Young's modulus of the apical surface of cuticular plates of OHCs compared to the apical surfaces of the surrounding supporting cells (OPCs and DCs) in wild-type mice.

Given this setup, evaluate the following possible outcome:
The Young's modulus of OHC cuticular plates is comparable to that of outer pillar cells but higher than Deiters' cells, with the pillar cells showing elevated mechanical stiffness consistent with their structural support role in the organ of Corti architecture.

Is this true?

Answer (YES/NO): NO